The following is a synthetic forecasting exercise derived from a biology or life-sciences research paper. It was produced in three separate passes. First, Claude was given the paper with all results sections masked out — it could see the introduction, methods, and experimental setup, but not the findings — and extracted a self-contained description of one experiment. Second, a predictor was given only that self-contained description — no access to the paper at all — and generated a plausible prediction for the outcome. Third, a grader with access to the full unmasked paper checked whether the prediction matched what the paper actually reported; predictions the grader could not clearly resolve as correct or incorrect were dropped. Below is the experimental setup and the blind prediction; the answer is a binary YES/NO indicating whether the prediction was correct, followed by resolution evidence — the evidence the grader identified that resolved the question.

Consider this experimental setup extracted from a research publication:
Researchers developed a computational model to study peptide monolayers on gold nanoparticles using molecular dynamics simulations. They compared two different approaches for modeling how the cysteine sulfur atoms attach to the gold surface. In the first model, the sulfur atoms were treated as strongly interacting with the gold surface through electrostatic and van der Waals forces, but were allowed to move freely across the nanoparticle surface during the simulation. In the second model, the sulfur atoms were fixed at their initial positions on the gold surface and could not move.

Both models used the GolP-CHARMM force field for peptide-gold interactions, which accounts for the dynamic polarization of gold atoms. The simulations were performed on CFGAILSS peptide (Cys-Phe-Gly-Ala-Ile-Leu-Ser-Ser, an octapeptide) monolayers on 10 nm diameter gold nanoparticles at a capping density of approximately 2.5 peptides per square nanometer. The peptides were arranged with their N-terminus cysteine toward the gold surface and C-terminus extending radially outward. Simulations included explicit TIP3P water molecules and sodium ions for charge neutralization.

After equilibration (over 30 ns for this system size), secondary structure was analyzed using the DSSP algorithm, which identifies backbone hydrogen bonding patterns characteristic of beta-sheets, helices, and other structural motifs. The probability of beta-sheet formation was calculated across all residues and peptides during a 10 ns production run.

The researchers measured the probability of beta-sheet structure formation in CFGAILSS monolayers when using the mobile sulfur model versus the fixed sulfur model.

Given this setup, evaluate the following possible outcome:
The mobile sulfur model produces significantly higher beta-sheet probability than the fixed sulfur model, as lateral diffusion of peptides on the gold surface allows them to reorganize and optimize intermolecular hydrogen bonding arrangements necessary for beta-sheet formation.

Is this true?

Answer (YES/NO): YES